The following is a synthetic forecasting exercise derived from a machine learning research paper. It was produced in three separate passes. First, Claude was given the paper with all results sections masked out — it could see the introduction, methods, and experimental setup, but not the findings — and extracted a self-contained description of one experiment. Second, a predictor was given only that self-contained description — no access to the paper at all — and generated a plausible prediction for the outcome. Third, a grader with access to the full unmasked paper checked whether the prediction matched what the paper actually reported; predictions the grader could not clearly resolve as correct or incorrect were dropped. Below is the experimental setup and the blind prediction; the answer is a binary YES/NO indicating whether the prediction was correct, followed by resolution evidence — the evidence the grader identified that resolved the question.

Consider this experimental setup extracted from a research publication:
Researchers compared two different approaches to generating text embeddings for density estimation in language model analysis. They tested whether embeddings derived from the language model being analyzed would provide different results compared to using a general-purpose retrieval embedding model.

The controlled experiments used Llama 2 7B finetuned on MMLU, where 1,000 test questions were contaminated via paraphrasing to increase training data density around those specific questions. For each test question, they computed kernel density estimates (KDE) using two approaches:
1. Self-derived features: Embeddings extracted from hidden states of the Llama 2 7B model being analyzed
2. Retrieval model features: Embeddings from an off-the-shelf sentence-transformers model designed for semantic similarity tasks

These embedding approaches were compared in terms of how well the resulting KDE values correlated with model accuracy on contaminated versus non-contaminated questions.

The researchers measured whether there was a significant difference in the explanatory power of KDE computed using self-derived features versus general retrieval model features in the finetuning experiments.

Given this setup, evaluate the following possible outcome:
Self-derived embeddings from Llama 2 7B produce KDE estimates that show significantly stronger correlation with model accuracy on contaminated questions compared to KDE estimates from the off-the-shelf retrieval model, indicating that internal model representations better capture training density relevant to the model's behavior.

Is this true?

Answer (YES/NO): NO